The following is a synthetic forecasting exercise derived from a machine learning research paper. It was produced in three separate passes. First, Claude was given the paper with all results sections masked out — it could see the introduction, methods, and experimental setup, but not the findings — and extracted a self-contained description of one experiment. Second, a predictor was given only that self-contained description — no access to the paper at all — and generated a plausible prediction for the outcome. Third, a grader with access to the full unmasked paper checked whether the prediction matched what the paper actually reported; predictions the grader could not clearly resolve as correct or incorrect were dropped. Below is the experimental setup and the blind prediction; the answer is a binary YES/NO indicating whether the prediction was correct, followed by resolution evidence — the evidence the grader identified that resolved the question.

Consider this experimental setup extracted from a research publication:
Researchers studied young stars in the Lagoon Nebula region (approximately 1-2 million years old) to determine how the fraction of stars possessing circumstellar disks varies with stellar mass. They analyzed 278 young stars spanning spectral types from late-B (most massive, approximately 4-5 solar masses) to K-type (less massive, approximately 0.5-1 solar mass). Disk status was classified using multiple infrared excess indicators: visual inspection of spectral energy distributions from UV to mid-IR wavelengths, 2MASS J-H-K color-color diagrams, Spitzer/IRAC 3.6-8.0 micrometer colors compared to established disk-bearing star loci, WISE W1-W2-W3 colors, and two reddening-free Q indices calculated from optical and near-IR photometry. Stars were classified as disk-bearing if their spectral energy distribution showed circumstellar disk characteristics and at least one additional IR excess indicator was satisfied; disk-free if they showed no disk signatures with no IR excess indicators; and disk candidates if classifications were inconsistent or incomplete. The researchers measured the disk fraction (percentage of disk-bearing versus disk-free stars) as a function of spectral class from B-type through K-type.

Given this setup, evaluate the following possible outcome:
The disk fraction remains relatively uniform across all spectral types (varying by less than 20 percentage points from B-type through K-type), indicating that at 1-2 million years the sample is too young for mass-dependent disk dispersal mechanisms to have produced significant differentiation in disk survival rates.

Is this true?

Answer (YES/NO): NO